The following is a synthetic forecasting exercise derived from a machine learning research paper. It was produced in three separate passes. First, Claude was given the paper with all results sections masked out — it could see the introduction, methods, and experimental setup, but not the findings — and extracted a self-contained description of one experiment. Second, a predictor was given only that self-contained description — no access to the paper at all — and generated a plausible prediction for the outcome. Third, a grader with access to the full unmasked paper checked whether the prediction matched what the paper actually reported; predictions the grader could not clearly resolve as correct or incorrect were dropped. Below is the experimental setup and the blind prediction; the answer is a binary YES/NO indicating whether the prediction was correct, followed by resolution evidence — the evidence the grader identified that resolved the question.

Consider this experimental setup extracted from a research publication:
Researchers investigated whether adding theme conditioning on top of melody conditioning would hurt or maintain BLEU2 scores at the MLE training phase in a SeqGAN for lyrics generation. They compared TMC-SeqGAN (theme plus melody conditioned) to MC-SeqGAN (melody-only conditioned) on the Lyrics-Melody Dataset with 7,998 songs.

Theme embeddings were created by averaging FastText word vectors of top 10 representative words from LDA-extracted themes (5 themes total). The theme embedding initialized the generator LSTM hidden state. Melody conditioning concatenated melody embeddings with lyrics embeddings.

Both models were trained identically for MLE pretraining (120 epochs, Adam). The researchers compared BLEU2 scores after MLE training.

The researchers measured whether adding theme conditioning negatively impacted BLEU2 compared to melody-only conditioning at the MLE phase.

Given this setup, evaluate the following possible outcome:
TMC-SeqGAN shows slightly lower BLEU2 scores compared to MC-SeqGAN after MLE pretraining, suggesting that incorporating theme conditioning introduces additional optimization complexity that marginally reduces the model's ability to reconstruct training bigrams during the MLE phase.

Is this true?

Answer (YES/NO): NO